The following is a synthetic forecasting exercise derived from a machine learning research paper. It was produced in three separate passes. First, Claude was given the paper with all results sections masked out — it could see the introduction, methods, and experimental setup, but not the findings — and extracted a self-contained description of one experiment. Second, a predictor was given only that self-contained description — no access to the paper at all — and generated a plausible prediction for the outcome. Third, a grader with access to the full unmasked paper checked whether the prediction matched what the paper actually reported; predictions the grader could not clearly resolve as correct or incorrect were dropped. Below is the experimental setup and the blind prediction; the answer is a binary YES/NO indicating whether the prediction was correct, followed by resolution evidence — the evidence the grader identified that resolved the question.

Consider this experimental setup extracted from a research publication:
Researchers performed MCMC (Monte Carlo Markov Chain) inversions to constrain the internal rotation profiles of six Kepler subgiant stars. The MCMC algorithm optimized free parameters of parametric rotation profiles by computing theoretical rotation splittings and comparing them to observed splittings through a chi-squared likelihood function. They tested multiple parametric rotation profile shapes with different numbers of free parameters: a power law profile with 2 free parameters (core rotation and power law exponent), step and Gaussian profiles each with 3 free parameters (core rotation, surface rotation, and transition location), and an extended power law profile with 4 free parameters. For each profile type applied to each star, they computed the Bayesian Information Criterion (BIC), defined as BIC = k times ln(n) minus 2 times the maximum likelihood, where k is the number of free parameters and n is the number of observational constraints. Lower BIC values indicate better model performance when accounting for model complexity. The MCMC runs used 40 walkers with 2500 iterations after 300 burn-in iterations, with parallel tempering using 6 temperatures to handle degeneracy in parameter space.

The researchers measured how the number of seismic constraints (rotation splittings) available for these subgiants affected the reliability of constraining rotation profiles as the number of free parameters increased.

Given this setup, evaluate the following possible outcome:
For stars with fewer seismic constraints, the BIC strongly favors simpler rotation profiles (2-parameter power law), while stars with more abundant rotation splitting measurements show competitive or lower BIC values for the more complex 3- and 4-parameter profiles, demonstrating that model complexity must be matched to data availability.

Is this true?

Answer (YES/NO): NO